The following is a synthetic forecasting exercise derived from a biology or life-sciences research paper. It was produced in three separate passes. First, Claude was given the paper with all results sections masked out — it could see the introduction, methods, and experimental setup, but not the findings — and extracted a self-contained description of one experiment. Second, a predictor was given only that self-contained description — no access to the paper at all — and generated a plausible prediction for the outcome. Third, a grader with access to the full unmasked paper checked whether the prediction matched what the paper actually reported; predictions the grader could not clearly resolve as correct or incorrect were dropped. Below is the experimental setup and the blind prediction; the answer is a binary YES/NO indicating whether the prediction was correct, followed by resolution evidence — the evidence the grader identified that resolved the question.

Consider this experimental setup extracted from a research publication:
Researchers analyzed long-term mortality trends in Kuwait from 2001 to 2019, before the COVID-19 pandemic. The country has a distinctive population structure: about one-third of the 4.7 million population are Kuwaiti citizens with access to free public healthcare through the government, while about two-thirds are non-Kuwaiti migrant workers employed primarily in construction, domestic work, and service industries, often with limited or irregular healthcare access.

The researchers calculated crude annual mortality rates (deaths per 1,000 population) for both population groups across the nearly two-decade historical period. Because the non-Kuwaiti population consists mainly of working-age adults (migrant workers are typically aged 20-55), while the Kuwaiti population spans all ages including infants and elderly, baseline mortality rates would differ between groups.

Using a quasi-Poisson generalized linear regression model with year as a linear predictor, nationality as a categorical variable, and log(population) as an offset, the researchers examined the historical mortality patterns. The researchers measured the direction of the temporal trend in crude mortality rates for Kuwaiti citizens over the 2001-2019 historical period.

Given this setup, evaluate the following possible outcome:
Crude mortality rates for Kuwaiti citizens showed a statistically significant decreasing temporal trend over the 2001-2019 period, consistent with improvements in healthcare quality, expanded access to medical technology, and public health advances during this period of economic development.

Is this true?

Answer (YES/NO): NO